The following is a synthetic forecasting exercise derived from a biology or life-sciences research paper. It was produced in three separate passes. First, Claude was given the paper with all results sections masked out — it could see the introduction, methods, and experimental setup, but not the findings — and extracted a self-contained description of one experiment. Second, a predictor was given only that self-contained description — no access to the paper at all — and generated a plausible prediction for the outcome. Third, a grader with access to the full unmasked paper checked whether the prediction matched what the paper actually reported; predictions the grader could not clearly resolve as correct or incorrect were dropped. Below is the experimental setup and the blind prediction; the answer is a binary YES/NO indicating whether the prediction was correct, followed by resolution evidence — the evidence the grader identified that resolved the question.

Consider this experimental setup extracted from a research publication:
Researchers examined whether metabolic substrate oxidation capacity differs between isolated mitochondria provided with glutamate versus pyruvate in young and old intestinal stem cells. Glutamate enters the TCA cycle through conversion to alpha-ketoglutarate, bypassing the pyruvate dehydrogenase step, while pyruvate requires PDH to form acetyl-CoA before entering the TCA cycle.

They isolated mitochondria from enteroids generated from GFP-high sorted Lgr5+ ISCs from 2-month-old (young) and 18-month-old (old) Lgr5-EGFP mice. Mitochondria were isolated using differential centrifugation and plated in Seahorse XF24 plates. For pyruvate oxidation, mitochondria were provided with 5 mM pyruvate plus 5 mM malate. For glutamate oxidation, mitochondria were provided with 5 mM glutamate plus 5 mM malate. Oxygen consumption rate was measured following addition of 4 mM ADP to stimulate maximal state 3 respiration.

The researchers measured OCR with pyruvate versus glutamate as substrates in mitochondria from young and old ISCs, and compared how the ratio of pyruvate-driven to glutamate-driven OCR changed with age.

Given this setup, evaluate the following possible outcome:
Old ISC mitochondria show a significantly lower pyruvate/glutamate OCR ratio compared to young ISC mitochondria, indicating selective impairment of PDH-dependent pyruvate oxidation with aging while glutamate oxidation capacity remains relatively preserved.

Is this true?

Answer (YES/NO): NO